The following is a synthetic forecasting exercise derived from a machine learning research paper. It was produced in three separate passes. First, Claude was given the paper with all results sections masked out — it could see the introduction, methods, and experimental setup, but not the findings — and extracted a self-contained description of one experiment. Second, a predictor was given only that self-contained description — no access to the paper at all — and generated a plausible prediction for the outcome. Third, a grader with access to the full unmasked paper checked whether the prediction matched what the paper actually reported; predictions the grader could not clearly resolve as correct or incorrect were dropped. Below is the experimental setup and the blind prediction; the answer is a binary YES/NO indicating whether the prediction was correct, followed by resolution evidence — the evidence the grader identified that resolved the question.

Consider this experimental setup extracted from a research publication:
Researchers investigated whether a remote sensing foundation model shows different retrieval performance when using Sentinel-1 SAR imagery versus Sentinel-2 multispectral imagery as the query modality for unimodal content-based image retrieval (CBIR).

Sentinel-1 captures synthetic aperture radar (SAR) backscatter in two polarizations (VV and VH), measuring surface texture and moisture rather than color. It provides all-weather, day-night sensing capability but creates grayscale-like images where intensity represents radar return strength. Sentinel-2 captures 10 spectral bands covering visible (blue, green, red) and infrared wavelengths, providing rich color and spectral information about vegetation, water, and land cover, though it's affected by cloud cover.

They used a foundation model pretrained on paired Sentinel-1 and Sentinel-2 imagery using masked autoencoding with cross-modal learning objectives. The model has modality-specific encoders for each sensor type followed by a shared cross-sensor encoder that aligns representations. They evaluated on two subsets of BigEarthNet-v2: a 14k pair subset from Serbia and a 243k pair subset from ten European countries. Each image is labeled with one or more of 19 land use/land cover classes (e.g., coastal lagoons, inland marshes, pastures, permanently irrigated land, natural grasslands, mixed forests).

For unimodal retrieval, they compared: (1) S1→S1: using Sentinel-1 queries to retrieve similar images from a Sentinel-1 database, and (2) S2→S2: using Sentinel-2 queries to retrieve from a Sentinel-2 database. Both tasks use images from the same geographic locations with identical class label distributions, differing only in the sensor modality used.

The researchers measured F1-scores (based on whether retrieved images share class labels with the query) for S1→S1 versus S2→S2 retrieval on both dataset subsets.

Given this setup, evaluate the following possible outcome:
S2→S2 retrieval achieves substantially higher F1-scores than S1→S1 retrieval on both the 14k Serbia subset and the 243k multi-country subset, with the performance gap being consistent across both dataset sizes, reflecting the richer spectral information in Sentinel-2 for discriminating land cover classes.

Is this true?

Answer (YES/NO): YES